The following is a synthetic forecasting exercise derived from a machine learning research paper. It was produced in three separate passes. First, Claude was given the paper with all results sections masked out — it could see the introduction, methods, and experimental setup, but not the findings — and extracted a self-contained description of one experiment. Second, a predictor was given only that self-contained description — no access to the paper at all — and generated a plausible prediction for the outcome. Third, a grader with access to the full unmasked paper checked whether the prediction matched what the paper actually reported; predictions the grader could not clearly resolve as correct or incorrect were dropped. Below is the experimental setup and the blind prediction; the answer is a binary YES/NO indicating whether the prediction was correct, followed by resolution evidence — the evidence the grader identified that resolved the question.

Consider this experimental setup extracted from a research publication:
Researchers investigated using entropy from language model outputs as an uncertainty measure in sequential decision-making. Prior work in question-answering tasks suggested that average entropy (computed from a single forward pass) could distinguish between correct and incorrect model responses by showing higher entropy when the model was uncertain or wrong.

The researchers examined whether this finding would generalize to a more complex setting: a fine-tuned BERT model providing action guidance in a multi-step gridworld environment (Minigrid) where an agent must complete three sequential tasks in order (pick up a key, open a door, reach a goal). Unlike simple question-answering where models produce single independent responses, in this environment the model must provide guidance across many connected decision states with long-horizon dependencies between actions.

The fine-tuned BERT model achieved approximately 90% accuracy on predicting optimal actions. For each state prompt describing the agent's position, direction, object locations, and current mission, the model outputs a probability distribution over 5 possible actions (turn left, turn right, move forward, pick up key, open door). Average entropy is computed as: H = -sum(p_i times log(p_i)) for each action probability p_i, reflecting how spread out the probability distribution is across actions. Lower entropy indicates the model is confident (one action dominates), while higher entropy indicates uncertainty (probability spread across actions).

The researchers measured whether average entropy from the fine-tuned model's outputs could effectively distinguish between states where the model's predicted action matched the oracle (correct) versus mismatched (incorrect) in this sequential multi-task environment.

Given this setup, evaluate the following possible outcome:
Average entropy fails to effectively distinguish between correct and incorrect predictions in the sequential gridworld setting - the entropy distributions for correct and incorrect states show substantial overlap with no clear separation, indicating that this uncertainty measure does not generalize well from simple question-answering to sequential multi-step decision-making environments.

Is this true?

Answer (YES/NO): NO